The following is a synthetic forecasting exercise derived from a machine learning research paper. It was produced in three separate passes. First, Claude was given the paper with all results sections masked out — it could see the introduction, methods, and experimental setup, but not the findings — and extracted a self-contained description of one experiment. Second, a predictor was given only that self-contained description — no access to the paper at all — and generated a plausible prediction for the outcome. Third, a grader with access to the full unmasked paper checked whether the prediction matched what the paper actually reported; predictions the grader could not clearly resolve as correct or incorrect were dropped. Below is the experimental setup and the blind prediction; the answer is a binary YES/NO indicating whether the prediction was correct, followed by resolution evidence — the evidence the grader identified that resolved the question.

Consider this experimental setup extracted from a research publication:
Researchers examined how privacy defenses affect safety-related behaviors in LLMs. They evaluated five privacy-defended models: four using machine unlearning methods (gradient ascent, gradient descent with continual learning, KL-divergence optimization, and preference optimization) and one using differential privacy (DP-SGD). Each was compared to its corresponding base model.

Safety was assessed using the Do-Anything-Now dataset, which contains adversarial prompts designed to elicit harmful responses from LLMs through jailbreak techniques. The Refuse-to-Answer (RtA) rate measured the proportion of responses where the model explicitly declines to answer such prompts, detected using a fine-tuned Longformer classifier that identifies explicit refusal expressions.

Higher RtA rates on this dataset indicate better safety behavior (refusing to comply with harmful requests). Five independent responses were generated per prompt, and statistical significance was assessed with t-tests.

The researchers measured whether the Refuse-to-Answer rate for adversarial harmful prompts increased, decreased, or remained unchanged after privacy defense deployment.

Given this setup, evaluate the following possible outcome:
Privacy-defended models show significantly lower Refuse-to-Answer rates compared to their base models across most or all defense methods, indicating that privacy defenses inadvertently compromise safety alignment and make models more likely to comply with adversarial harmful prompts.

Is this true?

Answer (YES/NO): YES